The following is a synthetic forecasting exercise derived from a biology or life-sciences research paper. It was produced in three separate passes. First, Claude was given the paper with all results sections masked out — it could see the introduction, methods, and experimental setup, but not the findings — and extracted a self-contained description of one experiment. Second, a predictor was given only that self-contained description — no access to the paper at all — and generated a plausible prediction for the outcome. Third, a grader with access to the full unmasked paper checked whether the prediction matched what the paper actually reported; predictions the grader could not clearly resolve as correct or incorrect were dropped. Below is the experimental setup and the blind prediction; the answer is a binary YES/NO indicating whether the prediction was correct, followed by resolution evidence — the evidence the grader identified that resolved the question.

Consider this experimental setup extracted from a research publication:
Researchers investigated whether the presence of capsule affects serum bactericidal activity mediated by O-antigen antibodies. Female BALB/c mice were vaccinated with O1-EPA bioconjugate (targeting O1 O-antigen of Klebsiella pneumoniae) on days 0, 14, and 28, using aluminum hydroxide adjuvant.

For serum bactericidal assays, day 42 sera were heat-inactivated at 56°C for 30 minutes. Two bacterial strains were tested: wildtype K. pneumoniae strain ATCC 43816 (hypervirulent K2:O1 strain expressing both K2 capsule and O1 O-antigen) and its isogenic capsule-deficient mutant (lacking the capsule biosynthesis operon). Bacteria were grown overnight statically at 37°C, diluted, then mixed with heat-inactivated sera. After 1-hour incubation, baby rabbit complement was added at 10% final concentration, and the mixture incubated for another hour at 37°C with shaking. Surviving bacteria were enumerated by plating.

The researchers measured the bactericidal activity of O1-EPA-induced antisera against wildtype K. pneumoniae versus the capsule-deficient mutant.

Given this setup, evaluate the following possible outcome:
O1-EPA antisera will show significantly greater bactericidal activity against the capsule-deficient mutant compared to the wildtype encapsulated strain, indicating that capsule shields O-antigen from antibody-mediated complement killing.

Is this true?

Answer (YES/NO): YES